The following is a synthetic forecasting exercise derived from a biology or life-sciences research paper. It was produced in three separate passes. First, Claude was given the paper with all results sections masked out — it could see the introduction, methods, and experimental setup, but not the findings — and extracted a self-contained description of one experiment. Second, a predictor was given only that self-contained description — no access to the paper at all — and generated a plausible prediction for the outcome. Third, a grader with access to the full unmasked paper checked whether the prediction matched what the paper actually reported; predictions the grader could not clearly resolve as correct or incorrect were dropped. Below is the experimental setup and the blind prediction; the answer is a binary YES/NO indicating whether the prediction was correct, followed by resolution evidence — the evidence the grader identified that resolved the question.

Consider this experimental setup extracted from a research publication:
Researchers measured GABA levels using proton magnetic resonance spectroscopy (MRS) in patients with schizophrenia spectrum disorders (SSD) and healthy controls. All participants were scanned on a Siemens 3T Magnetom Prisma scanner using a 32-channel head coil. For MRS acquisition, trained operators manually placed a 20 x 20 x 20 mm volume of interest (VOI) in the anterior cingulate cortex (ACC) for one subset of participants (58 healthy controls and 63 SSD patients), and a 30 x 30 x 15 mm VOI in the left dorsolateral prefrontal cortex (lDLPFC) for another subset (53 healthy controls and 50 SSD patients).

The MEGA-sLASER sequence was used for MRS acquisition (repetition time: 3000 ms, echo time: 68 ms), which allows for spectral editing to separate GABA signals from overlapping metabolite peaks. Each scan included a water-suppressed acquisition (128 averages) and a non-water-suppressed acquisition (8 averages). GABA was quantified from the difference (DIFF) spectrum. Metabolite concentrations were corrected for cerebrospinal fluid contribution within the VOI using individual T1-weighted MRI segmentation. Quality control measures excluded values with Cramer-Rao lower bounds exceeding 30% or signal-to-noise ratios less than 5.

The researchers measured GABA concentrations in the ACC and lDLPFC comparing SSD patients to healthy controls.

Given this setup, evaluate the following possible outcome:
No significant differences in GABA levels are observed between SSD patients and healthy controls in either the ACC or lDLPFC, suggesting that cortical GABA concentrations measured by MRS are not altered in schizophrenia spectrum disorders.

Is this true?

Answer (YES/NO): YES